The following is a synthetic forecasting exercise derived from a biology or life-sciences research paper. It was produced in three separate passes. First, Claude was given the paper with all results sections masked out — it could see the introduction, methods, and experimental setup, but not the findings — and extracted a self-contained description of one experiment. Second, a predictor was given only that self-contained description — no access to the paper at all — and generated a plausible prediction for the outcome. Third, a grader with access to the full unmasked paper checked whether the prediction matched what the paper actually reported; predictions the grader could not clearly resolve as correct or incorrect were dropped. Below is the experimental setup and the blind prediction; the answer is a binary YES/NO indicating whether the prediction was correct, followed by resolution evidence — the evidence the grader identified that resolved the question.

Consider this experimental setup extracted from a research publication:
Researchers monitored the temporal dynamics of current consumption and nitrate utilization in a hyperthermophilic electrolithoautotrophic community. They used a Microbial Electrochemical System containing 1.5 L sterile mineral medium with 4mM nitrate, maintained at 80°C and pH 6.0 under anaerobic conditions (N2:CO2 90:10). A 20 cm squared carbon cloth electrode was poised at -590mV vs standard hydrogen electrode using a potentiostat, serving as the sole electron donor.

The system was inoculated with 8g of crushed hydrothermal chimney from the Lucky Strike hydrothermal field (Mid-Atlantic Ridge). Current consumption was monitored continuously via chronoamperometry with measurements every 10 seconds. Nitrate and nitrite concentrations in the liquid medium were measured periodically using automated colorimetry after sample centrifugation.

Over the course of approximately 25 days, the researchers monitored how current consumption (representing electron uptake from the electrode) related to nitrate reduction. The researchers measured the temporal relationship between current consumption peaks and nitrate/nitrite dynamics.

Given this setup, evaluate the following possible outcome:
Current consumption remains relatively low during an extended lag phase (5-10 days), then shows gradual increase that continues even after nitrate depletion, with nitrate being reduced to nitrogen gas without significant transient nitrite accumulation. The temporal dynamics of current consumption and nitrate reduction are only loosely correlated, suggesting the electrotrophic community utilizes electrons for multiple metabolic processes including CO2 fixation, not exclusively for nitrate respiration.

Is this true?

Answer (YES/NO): NO